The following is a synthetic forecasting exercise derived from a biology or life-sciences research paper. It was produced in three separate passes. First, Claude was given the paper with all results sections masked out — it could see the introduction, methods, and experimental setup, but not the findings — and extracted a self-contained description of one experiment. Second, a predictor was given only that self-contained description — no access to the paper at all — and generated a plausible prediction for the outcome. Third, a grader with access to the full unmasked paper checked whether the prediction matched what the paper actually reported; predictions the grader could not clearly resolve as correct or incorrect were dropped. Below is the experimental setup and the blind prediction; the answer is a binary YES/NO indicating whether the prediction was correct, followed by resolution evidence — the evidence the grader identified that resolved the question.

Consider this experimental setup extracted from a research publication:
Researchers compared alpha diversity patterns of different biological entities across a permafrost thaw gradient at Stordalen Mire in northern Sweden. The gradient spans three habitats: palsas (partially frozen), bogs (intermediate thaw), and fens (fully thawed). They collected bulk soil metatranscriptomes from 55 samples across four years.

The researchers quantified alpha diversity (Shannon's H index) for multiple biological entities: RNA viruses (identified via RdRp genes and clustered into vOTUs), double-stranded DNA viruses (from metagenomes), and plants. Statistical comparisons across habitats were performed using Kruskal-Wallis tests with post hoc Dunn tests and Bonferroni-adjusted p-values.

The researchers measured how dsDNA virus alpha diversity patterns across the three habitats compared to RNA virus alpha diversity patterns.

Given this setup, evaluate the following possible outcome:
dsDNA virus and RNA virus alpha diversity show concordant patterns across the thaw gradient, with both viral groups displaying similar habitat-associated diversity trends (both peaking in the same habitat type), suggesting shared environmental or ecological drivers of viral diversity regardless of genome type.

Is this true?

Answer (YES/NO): NO